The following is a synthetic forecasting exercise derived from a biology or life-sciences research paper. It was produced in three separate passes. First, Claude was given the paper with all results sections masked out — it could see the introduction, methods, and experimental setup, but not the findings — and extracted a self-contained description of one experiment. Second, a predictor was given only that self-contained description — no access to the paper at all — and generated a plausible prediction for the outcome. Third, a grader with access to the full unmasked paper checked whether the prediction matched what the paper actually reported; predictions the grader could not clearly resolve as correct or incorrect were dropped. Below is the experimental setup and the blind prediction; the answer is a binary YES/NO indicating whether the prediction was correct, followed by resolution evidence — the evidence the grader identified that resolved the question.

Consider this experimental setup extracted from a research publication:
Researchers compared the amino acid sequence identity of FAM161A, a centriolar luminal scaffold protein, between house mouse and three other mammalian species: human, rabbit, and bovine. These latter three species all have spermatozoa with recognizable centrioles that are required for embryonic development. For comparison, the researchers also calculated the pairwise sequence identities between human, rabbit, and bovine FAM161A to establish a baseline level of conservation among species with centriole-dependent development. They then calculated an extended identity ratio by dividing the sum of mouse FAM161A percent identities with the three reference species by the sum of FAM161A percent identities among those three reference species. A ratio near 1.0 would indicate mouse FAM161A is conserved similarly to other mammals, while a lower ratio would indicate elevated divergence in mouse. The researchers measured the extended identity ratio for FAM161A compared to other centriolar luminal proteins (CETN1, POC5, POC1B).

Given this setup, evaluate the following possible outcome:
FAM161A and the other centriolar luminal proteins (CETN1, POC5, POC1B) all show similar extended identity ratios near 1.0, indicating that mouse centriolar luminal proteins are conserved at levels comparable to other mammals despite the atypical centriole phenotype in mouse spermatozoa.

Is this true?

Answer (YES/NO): NO